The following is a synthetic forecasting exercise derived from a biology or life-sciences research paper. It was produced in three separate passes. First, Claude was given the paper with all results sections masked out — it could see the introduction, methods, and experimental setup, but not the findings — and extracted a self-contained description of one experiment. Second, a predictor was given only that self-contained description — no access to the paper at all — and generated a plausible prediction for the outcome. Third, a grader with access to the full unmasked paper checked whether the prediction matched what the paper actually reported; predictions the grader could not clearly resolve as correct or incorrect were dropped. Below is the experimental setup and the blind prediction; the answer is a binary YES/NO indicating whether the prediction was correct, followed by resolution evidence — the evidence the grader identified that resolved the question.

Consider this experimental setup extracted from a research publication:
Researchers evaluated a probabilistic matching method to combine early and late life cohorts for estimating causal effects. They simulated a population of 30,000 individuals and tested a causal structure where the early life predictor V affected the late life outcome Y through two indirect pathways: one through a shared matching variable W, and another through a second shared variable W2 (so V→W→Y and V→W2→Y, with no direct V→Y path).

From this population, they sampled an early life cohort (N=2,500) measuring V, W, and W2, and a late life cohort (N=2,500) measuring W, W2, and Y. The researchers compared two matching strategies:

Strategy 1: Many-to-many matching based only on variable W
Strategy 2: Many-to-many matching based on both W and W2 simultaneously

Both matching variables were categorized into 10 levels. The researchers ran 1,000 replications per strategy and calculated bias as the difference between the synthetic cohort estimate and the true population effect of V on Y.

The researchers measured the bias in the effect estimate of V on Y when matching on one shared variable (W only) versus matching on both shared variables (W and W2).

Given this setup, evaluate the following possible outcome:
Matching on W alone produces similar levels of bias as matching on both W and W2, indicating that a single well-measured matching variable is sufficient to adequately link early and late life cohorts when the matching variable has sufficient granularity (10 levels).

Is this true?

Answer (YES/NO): NO